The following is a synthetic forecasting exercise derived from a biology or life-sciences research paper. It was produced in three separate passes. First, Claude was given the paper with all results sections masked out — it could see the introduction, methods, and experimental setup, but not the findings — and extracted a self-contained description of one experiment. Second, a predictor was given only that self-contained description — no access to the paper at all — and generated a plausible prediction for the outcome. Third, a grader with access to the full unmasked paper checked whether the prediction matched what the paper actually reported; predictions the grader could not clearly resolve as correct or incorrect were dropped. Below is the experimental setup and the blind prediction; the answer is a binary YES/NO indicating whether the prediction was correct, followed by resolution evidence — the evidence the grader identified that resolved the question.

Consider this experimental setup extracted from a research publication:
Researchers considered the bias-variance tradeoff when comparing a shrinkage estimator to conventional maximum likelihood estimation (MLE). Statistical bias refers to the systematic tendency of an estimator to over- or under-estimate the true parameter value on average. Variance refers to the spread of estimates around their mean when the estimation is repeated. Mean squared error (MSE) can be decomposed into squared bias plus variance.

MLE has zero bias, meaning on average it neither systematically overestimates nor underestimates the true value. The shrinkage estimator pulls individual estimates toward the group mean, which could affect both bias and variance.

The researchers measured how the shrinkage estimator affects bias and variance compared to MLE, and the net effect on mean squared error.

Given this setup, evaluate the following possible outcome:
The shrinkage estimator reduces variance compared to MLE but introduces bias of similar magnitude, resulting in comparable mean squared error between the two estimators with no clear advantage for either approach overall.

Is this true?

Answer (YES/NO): NO